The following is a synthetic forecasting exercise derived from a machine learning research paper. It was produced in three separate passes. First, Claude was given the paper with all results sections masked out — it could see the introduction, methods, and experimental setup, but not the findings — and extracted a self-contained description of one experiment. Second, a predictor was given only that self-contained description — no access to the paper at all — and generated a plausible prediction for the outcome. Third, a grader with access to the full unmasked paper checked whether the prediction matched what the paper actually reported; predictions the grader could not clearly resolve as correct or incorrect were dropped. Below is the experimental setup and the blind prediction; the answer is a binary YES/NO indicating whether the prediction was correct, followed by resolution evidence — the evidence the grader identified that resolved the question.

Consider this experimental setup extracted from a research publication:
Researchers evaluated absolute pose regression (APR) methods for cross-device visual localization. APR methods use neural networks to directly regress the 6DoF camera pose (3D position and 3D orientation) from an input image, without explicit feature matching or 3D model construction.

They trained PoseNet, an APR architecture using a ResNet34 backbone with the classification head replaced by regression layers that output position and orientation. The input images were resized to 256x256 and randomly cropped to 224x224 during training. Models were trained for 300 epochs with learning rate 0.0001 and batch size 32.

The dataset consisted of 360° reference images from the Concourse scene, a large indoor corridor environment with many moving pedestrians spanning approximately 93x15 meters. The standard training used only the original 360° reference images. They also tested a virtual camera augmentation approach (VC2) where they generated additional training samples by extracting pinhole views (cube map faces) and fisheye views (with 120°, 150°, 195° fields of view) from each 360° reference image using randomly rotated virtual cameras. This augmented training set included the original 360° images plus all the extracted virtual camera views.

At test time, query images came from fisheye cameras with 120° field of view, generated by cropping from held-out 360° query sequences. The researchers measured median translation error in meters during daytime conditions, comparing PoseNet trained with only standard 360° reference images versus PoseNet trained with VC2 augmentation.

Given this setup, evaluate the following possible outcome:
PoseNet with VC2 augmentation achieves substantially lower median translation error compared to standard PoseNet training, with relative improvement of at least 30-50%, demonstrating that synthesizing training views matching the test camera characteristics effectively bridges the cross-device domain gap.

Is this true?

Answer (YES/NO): YES